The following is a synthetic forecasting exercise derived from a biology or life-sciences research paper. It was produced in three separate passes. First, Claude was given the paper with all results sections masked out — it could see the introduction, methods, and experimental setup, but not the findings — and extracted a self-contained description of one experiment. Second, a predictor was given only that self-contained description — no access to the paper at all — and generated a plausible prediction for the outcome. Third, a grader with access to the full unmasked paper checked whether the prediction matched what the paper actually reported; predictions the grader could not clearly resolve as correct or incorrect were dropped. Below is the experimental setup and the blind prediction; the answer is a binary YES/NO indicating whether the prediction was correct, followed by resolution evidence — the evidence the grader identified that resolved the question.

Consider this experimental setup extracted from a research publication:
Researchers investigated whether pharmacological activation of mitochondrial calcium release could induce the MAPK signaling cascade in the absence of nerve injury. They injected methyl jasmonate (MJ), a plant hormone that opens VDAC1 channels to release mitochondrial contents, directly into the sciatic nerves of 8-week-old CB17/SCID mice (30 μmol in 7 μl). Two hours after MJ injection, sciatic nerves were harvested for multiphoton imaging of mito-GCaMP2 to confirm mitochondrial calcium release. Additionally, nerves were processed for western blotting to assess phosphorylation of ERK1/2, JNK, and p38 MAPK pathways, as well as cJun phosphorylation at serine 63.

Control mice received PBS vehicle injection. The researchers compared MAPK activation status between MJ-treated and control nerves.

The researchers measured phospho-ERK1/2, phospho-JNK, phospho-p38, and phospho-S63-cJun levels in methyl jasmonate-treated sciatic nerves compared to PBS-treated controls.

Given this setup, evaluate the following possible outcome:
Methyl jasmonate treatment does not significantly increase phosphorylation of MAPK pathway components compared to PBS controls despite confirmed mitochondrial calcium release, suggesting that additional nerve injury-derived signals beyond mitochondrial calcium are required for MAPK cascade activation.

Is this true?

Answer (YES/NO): NO